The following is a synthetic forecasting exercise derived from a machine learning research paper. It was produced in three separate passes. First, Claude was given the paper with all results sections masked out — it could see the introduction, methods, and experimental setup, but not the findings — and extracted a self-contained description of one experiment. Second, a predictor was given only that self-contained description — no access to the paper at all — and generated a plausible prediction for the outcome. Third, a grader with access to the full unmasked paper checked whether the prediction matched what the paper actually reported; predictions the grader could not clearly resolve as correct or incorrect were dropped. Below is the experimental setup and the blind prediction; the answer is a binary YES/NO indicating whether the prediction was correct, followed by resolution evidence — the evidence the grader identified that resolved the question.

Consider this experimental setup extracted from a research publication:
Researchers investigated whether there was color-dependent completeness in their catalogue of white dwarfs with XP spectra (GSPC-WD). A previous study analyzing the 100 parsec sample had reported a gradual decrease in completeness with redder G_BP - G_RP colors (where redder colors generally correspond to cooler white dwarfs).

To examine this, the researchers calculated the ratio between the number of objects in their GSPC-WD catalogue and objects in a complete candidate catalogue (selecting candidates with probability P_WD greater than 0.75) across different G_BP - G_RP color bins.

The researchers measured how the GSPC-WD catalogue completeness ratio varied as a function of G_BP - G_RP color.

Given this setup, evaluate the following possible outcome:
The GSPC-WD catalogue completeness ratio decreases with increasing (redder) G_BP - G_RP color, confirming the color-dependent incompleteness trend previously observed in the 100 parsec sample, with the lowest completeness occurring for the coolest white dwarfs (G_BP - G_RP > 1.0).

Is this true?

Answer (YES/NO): NO